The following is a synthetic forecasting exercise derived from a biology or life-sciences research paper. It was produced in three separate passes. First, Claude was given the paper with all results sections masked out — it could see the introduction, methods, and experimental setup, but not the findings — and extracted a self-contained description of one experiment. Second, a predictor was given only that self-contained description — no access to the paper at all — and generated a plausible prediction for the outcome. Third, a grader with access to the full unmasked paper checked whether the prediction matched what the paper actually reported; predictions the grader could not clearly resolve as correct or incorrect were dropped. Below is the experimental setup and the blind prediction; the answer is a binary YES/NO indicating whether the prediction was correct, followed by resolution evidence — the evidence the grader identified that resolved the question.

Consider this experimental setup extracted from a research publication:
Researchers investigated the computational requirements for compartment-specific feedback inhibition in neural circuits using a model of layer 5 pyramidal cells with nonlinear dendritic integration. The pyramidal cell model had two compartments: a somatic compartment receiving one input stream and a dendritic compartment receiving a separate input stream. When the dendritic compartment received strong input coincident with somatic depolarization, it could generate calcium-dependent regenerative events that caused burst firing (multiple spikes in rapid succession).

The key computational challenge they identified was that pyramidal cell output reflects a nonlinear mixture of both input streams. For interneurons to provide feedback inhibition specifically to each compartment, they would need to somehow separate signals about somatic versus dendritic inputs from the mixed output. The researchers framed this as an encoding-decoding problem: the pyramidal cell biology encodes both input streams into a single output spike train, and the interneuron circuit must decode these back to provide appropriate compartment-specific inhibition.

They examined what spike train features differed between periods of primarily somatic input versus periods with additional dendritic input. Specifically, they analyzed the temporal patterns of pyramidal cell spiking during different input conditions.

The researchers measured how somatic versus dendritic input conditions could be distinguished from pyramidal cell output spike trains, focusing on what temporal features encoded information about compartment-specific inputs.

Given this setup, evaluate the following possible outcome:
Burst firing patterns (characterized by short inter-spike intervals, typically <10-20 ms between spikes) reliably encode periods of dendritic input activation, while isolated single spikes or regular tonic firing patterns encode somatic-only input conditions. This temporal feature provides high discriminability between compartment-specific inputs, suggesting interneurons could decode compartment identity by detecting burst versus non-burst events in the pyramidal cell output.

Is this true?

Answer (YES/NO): NO